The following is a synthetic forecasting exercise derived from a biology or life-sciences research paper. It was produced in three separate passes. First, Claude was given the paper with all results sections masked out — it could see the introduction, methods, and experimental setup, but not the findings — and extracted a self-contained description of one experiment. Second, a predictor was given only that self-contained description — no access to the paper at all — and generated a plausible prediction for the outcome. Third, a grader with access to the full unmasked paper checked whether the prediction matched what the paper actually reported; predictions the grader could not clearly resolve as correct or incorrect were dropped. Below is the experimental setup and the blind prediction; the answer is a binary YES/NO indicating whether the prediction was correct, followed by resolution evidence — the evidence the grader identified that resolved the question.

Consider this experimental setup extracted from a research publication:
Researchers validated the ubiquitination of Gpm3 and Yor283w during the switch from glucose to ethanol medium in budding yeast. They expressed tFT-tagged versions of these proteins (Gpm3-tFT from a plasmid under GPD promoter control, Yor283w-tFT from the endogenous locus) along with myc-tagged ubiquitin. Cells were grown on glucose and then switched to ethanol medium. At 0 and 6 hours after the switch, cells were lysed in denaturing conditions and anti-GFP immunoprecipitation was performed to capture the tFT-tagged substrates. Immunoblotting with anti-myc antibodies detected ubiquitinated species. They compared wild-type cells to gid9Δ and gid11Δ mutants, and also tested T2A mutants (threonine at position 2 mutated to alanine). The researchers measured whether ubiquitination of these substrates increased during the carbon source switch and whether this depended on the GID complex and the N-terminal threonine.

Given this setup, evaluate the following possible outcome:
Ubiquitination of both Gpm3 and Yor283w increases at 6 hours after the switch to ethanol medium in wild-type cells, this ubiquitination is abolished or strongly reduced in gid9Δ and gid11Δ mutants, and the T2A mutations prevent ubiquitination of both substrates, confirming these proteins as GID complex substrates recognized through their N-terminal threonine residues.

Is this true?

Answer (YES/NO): YES